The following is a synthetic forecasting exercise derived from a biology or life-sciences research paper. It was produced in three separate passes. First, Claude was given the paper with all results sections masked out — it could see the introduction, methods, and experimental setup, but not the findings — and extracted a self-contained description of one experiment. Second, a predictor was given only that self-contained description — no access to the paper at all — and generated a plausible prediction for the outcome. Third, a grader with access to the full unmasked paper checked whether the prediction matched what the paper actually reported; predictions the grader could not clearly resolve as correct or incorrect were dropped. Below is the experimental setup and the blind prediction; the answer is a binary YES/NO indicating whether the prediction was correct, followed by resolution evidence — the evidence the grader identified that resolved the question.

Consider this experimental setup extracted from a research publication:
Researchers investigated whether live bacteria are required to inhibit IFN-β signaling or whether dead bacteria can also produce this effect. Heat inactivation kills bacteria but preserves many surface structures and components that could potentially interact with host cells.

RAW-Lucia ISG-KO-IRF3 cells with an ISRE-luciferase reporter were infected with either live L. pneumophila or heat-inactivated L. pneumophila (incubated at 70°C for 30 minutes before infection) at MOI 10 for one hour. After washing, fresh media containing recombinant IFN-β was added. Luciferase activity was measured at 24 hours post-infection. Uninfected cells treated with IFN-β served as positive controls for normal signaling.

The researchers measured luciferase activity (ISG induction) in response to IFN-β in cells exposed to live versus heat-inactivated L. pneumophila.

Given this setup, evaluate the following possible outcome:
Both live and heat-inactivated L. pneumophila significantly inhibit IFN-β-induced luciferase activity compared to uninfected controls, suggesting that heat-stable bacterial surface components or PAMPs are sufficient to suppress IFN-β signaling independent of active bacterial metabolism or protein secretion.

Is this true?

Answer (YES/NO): NO